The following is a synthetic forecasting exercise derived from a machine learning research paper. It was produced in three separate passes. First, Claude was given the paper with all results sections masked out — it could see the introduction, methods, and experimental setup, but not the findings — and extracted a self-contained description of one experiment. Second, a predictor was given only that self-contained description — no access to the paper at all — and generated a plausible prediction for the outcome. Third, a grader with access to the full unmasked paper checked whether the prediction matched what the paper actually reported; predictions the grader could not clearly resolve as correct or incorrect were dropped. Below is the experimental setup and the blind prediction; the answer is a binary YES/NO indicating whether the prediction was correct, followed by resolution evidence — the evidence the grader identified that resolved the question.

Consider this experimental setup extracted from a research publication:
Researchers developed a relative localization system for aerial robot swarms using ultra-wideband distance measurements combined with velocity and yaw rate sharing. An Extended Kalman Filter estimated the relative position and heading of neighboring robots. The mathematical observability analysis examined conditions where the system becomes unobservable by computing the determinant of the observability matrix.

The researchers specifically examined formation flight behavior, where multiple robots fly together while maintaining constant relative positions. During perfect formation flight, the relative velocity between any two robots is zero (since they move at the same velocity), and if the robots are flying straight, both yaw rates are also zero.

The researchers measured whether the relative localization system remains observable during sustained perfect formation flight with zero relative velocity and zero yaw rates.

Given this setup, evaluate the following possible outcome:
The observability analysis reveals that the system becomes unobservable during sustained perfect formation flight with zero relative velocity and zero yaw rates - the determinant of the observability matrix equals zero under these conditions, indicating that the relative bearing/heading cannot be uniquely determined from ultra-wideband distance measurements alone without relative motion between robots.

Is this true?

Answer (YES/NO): YES